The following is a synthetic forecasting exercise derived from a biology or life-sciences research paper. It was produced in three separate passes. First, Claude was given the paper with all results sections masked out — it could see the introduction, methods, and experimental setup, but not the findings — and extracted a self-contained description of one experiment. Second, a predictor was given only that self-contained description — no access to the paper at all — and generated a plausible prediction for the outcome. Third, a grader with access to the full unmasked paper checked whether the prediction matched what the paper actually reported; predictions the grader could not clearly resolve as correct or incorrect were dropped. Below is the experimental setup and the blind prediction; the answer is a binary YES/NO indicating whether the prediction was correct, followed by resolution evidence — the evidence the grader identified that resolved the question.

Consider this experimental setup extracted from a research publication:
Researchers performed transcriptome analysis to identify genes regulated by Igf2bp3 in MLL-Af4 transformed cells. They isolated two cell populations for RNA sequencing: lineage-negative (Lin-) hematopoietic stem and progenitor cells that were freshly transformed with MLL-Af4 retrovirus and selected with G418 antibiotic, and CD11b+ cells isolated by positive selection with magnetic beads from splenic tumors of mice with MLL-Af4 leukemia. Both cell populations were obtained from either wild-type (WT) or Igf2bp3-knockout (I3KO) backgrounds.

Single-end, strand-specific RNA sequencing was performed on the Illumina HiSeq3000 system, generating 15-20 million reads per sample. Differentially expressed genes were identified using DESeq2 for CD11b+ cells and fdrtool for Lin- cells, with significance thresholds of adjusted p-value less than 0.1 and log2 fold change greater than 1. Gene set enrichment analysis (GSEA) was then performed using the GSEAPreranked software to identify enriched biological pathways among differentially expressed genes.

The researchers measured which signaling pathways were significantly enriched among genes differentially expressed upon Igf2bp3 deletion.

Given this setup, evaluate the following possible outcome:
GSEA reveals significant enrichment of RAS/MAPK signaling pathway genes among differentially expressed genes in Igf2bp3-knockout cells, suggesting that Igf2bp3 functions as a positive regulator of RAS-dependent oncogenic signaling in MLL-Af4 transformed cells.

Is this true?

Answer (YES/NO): YES